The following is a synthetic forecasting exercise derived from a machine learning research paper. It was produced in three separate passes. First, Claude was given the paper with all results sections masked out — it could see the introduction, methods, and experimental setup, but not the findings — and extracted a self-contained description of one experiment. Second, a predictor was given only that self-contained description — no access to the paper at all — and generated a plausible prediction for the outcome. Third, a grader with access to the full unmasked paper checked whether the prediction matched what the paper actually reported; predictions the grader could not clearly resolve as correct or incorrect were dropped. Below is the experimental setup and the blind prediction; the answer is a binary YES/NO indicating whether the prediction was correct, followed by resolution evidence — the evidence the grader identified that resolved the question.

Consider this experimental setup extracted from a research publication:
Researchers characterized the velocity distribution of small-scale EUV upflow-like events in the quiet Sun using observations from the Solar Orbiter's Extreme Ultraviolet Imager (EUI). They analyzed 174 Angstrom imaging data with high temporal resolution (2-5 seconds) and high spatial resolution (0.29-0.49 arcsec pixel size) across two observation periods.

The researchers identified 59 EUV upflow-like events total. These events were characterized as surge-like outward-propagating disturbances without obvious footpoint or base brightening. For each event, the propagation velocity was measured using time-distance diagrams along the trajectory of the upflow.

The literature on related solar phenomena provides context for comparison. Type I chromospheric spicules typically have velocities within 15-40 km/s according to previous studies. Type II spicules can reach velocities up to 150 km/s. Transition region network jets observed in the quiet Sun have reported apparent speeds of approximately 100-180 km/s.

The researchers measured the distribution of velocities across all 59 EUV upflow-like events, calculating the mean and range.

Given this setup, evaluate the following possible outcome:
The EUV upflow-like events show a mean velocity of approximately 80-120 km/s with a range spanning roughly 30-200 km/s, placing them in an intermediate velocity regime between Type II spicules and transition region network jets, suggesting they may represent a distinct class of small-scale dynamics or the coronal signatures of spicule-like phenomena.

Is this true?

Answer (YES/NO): NO